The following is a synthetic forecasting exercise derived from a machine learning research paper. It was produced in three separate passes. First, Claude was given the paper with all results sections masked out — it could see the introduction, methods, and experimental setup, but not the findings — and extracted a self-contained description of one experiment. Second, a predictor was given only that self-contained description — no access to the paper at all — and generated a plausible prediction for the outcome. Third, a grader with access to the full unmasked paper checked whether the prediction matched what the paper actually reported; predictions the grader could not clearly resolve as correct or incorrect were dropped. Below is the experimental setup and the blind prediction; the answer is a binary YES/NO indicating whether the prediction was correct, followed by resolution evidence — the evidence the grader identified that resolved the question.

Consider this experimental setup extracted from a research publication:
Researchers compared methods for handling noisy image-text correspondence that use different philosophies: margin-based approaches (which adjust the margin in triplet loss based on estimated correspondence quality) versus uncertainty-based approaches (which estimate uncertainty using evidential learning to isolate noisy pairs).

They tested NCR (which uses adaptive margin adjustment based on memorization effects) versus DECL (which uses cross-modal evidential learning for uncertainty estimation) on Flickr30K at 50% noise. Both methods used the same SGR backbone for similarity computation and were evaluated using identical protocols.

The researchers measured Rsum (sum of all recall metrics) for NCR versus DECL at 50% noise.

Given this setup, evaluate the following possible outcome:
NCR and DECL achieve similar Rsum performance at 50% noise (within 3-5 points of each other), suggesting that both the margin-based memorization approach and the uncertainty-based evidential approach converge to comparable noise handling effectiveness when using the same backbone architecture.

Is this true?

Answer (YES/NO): NO